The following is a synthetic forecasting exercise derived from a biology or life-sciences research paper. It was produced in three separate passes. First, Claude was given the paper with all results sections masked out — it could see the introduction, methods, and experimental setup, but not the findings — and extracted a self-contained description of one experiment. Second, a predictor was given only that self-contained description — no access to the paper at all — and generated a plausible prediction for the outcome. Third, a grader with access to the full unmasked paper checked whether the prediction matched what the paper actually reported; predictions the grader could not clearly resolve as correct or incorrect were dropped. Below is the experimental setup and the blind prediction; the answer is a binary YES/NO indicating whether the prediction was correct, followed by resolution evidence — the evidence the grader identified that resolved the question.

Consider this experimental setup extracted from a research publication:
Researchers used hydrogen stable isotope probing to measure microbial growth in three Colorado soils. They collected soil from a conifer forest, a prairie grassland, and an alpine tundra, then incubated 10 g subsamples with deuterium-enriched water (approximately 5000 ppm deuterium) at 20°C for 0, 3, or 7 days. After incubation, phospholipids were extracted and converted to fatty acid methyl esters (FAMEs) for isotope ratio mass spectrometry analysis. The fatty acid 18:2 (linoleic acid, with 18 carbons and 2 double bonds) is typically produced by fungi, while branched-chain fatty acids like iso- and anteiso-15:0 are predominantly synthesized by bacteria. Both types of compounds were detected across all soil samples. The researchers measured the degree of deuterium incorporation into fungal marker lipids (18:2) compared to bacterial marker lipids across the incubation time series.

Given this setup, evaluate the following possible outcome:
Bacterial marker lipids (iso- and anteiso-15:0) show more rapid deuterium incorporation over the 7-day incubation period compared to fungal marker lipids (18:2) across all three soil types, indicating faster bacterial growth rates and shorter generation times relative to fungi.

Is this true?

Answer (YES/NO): YES